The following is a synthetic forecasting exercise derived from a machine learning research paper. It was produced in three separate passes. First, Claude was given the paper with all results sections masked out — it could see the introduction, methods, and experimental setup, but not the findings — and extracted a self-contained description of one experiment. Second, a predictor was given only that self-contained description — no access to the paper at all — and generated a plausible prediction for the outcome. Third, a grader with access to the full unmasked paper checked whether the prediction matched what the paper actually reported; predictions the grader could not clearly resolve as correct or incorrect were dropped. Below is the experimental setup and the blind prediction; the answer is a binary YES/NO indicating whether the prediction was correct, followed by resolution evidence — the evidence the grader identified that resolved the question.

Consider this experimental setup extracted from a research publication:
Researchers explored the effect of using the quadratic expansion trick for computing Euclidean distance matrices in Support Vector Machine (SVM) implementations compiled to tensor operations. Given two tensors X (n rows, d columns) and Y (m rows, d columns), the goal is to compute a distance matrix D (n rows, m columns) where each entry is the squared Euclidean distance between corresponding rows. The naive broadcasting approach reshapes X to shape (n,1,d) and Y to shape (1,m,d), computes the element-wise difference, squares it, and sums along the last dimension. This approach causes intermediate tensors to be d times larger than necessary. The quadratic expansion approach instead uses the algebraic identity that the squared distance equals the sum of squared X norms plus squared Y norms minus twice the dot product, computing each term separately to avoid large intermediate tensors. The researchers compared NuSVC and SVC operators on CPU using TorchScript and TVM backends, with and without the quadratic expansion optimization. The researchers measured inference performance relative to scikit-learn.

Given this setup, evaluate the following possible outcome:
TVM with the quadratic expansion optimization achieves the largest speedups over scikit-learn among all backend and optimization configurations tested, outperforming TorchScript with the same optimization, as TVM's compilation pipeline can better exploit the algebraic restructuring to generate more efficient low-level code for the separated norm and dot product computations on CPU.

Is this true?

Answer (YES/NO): NO